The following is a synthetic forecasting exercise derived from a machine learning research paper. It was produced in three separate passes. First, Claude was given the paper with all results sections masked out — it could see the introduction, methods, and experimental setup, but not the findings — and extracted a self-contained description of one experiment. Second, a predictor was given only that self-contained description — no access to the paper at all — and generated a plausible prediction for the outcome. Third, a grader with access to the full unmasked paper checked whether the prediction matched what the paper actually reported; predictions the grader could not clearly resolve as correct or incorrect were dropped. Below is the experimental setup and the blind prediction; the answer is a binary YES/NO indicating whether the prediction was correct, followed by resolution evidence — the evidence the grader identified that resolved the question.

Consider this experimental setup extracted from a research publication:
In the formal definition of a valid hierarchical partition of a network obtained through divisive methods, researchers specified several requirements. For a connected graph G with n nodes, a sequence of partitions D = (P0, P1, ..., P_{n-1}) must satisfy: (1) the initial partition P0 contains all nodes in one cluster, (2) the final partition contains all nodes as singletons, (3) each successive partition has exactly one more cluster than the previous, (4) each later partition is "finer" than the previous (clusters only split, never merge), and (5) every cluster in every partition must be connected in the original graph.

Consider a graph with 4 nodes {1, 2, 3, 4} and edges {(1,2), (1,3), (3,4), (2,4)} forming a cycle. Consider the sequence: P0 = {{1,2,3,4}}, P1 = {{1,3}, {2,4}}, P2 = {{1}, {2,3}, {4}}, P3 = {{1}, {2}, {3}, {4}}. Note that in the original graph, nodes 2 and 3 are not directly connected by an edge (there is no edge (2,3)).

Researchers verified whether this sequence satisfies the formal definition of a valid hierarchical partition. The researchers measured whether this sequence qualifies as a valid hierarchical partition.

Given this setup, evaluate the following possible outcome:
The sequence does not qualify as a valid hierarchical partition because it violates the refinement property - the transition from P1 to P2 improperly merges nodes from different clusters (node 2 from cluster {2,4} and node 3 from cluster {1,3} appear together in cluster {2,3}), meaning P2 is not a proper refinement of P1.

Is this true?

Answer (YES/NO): NO